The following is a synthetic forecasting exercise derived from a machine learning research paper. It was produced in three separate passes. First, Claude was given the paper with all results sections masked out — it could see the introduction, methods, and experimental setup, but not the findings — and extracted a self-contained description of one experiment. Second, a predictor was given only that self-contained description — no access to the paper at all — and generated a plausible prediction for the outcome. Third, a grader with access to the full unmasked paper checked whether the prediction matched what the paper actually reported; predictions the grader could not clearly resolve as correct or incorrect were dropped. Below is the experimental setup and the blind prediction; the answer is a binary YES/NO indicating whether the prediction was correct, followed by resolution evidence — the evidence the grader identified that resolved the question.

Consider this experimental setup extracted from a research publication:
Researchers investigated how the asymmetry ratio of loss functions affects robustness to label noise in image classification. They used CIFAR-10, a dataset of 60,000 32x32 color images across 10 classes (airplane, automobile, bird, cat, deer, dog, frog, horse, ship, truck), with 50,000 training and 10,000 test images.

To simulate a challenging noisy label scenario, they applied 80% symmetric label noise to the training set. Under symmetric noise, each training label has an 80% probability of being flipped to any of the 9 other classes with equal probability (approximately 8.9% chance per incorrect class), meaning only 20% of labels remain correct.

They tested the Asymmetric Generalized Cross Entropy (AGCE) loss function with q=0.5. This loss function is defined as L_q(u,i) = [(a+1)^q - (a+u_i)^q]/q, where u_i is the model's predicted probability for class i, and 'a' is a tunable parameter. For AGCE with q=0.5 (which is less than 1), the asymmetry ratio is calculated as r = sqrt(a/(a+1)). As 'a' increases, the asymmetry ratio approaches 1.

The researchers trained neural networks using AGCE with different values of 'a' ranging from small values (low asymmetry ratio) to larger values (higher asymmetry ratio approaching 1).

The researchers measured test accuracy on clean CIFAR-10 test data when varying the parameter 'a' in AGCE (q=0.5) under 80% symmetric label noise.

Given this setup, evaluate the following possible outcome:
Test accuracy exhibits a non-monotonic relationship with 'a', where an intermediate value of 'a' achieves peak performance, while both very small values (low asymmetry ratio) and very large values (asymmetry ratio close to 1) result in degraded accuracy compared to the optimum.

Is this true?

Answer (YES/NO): NO